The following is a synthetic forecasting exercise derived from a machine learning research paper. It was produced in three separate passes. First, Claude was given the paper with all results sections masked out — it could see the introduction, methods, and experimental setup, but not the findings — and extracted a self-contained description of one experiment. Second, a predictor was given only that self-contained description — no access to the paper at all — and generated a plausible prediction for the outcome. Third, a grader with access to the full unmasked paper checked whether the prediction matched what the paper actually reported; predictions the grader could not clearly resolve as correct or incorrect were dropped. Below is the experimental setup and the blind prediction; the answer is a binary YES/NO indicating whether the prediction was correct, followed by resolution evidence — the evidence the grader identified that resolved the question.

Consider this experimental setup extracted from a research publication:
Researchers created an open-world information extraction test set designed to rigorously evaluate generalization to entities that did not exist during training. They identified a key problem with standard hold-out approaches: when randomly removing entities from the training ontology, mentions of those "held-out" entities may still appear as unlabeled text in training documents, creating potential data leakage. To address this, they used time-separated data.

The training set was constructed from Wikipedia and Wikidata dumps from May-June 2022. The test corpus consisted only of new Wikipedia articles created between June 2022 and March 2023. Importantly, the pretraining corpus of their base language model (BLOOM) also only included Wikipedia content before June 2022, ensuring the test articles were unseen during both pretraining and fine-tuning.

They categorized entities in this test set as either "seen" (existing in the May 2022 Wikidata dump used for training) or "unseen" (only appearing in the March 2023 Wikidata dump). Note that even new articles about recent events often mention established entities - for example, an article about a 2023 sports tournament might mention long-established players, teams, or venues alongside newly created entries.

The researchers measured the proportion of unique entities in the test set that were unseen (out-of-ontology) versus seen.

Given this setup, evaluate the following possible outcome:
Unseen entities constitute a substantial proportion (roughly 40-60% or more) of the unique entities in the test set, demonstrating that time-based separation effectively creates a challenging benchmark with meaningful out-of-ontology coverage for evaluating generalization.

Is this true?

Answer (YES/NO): NO